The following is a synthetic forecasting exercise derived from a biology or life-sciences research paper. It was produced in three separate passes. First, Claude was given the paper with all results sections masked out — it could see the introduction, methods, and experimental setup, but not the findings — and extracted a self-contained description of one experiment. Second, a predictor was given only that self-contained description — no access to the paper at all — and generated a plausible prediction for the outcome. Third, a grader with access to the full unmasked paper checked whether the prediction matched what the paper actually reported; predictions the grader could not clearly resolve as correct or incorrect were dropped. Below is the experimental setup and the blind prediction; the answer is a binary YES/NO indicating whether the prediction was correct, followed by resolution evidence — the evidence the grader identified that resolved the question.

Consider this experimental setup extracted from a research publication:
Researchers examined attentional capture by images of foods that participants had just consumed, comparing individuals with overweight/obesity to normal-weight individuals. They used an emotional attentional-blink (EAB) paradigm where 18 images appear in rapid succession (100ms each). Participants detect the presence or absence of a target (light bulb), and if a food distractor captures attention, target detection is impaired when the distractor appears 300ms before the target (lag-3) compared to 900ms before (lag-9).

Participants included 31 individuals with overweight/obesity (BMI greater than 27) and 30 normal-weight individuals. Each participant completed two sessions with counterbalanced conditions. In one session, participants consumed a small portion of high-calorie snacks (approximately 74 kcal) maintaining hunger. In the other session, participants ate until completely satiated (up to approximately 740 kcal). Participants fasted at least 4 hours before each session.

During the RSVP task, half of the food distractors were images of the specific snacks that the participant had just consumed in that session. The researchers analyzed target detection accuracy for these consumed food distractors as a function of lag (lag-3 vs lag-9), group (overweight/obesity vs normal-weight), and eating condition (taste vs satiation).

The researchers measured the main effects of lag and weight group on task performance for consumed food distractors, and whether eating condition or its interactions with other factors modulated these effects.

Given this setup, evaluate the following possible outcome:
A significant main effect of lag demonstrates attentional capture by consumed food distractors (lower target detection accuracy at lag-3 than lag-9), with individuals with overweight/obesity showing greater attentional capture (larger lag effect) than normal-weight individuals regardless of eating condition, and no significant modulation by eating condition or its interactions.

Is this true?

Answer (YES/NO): NO